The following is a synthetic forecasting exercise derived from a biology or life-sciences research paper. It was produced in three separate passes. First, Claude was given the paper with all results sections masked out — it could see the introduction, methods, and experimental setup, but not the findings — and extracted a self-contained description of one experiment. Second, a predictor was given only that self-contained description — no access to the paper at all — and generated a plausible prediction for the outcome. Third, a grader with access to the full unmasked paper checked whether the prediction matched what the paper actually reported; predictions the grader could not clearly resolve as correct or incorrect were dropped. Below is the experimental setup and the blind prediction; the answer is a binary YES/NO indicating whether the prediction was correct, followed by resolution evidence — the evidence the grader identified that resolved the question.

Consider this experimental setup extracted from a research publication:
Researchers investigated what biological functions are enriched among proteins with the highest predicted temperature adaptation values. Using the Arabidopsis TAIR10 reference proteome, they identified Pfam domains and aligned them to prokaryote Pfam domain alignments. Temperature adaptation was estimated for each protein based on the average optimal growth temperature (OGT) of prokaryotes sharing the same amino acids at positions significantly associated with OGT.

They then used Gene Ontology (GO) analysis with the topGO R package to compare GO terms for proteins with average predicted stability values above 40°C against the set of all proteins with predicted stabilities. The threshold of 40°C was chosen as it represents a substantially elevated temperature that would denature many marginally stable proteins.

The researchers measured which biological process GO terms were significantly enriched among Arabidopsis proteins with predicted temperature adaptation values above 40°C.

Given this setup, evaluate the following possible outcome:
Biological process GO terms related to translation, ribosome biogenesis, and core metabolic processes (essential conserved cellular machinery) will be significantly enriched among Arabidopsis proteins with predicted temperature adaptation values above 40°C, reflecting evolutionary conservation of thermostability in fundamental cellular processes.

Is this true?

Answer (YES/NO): YES